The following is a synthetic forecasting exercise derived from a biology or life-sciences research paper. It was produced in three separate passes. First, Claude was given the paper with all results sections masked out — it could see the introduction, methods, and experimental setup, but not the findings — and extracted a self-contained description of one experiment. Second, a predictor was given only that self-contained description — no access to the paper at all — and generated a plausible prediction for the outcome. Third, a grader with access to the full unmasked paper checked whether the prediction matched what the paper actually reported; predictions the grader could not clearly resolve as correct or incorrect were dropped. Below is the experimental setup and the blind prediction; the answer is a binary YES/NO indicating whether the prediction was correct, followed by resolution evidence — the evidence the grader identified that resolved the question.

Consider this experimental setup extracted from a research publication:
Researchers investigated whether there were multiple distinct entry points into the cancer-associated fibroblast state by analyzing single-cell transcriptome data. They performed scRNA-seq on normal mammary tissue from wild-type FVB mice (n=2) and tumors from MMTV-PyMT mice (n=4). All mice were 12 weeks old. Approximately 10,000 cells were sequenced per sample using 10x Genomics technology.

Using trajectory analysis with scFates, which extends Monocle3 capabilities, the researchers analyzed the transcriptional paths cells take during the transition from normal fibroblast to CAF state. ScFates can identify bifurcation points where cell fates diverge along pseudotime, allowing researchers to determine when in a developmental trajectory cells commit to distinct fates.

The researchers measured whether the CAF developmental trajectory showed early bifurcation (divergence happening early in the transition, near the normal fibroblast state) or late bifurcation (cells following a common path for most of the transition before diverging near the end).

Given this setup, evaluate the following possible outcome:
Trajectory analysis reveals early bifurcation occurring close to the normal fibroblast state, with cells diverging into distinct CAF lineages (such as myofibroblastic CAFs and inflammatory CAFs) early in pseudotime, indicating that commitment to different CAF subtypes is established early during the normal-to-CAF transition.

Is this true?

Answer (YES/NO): NO